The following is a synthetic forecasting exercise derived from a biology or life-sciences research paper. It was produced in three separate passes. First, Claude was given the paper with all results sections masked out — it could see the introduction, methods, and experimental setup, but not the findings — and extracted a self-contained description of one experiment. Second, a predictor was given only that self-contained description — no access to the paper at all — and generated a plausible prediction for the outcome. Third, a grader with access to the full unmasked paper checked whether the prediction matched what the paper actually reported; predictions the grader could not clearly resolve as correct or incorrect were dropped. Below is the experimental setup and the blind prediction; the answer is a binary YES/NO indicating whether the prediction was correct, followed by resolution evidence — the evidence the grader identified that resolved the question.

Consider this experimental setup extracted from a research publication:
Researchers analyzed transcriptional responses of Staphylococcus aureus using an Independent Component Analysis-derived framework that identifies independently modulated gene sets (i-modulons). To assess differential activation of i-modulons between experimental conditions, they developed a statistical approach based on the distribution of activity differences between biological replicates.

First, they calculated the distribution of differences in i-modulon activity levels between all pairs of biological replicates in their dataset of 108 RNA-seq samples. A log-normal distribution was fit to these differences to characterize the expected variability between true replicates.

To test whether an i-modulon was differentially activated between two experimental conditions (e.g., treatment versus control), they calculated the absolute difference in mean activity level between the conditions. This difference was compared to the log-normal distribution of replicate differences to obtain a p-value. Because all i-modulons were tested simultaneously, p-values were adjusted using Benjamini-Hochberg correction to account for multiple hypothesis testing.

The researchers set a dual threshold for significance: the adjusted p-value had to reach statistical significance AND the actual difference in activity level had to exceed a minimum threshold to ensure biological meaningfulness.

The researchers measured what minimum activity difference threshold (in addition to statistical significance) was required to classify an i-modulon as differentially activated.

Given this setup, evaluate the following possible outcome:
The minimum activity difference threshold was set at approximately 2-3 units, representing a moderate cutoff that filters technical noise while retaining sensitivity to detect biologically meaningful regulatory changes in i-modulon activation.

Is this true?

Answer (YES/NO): NO